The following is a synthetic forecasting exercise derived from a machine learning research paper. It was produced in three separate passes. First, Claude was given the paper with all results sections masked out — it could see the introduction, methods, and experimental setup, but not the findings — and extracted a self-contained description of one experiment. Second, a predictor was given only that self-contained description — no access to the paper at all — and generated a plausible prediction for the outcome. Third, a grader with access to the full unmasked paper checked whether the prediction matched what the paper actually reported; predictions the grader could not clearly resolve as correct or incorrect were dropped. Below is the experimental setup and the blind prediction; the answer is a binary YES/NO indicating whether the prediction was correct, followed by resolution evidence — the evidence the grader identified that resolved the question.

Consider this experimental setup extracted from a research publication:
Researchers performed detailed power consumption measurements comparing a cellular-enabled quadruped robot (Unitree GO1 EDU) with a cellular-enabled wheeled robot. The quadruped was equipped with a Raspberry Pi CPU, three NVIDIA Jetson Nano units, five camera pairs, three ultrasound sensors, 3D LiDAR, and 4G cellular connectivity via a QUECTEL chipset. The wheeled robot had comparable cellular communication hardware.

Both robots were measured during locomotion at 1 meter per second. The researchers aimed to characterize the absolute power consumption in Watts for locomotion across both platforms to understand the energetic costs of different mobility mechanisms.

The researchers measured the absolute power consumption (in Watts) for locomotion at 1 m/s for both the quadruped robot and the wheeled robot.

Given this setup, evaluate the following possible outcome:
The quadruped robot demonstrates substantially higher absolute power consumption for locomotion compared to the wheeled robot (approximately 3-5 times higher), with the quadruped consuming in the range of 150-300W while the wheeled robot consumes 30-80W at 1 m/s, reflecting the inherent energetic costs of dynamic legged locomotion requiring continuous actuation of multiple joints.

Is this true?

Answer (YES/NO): NO